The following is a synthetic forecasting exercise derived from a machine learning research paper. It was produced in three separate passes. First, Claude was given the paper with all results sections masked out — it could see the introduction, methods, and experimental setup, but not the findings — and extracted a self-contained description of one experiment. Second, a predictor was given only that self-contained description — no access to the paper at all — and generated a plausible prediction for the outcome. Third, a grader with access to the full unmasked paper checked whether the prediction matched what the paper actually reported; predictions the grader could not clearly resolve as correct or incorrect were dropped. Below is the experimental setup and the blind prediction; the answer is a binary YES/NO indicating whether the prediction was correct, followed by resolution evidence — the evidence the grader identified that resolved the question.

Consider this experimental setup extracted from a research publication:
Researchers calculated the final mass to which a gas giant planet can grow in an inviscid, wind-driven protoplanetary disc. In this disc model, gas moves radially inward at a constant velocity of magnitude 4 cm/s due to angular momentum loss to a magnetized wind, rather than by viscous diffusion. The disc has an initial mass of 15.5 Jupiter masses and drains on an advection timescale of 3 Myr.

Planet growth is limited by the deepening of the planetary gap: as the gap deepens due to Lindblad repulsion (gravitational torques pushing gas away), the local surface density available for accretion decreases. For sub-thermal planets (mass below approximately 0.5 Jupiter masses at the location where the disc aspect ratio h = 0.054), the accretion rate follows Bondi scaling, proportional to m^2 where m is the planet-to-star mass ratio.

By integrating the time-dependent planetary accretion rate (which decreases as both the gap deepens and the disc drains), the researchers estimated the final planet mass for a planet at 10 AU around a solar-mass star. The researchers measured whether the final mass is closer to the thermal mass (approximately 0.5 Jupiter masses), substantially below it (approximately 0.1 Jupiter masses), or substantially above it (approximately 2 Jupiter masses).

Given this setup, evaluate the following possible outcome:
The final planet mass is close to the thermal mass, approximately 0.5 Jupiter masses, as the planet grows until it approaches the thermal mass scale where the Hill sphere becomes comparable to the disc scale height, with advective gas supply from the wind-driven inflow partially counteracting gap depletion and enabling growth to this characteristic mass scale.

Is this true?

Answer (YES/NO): NO